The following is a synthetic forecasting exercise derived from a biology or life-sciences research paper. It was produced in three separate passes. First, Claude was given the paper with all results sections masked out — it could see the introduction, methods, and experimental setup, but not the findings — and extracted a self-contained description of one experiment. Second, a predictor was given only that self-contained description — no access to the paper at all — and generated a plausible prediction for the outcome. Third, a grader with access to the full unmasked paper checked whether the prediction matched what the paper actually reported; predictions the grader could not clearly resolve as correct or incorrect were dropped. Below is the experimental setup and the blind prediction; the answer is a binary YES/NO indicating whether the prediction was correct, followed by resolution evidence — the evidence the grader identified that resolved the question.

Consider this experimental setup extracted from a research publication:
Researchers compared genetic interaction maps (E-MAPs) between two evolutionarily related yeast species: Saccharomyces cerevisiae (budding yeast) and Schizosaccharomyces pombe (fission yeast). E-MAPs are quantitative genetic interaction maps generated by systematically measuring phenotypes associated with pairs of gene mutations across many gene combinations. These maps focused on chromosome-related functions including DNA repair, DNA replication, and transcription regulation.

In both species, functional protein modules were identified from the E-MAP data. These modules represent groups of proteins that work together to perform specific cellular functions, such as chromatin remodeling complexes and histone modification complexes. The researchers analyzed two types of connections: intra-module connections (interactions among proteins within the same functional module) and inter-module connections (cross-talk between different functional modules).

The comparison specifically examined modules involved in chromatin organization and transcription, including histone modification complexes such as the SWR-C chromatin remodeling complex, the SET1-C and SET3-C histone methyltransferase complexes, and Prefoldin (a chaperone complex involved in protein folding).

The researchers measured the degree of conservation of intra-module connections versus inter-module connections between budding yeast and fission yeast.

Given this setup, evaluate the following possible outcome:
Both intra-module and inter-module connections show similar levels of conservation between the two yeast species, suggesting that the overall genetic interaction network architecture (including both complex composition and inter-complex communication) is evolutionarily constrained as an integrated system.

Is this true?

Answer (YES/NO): NO